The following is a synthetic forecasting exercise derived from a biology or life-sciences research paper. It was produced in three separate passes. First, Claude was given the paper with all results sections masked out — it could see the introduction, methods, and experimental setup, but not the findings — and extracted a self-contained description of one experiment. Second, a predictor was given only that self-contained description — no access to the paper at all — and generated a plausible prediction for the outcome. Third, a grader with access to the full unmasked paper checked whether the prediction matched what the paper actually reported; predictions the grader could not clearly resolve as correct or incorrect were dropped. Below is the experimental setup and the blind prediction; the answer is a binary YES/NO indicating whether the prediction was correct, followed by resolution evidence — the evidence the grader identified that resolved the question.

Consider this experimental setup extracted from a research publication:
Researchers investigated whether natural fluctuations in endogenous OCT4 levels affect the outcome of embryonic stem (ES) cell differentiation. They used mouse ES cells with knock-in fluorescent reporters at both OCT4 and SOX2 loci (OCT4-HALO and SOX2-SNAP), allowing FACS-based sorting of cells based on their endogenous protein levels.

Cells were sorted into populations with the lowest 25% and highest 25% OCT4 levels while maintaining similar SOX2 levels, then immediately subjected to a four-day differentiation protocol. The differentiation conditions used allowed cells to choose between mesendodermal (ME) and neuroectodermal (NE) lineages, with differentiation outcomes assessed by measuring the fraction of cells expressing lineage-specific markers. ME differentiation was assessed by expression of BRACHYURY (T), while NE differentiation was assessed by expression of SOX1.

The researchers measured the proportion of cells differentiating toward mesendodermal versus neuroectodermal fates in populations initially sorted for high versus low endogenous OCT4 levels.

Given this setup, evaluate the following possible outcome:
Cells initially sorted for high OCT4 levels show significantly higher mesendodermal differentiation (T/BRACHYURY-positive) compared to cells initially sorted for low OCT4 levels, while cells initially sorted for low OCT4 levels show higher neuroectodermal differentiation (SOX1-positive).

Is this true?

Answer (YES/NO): NO